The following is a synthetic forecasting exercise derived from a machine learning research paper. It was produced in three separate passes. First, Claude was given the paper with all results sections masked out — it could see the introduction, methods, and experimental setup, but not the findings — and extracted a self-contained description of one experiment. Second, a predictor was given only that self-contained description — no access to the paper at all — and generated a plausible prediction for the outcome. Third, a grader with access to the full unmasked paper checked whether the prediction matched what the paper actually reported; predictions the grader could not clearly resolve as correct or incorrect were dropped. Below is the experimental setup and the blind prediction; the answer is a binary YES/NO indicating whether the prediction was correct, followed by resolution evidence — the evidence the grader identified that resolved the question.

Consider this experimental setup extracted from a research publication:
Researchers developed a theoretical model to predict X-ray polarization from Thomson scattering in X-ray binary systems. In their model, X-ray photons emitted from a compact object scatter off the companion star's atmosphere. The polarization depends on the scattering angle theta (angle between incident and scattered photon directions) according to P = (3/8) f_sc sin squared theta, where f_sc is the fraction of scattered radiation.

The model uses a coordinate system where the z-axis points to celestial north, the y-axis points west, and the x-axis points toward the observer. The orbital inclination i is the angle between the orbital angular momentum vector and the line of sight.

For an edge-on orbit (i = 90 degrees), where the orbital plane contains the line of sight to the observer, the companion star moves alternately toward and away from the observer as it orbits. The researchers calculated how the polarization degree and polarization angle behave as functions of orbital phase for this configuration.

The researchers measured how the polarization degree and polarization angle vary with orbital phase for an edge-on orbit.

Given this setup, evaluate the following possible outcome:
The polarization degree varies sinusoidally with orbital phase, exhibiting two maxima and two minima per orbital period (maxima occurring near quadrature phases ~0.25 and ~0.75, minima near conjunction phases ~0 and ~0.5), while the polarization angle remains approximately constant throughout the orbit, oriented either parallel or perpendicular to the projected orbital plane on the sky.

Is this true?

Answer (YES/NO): YES